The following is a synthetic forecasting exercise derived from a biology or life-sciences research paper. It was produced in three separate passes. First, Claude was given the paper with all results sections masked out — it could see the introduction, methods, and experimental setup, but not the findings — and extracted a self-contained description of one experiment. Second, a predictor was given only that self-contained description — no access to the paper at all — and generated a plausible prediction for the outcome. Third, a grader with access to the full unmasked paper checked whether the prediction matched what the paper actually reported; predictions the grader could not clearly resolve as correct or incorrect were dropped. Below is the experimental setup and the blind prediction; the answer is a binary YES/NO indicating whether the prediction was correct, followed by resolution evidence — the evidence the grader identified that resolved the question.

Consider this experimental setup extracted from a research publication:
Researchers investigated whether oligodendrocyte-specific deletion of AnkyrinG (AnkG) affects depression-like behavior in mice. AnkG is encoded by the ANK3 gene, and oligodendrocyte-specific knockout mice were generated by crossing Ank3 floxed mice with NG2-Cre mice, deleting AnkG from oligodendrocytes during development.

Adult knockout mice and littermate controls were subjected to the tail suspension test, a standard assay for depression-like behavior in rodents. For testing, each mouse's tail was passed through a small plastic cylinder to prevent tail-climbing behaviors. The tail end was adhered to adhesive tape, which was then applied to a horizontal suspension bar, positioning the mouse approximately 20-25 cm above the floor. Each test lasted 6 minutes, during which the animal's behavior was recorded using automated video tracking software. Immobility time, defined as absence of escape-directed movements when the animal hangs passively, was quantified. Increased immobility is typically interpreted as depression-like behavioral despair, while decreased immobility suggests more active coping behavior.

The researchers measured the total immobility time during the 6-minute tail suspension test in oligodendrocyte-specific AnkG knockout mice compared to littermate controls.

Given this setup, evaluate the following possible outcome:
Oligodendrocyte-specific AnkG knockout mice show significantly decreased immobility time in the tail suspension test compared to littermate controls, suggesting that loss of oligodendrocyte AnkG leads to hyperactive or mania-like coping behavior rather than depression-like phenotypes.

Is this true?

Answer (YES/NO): YES